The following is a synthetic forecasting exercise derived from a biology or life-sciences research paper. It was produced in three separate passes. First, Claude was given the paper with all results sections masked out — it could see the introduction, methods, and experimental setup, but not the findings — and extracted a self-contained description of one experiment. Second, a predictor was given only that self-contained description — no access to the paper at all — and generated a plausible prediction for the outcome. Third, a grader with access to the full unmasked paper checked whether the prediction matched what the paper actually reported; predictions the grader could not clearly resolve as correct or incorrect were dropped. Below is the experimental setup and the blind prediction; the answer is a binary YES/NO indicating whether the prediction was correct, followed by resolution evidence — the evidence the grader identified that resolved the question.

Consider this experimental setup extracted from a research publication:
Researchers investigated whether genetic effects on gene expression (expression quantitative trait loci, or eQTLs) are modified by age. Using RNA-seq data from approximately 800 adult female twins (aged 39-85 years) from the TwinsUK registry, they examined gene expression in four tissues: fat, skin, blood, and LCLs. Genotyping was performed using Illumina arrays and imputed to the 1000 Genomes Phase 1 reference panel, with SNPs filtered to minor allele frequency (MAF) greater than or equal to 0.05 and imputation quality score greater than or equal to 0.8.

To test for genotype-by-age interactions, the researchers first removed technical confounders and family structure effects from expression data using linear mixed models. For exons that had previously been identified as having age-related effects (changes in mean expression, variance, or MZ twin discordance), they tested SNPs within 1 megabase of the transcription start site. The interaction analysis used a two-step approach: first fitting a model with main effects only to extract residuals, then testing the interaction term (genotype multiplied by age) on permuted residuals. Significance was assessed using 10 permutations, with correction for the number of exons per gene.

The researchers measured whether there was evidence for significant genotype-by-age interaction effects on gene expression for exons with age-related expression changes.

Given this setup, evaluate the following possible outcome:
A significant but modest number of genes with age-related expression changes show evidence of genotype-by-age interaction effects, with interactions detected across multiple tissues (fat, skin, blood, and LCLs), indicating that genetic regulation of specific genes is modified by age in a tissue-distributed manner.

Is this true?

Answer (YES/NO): NO